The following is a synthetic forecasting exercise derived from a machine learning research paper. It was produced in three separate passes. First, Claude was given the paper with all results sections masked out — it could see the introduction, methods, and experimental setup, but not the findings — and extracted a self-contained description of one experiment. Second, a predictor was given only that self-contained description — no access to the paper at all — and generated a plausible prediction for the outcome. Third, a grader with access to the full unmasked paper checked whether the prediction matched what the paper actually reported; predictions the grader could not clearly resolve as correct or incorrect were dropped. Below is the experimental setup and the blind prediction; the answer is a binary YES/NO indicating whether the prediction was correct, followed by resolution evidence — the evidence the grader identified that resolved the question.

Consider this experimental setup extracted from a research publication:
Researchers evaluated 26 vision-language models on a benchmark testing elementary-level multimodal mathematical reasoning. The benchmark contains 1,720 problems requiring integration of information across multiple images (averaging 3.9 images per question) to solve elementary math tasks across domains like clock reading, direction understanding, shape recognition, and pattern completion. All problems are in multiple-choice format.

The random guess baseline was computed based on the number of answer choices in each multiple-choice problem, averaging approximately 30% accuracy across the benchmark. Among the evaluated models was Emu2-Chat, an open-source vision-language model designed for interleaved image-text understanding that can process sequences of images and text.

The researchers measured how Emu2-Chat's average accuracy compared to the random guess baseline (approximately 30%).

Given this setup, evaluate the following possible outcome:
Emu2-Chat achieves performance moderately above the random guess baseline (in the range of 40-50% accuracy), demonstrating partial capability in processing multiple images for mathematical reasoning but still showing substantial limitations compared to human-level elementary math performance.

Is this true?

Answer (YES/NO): NO